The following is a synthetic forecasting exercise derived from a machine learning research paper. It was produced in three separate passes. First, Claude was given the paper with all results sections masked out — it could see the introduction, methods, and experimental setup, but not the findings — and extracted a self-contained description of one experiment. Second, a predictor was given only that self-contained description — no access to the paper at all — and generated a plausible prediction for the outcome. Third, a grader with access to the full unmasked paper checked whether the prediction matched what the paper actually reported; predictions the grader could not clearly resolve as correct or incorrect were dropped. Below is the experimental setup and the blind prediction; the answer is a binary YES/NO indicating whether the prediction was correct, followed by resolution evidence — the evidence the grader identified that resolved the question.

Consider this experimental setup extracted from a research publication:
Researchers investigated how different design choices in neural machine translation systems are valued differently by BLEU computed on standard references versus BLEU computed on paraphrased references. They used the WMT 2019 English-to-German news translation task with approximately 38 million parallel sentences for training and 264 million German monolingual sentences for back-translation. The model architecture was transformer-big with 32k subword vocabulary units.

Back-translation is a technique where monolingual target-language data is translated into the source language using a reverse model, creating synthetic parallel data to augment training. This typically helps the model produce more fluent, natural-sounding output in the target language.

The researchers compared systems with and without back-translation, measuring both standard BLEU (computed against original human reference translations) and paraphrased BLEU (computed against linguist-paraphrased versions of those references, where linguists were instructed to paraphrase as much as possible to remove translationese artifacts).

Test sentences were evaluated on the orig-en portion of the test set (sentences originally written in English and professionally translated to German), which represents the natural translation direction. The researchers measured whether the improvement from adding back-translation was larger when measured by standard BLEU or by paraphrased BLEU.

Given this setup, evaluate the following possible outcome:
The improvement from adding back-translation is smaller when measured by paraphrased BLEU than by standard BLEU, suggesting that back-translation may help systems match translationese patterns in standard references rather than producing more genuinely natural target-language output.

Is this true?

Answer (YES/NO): NO